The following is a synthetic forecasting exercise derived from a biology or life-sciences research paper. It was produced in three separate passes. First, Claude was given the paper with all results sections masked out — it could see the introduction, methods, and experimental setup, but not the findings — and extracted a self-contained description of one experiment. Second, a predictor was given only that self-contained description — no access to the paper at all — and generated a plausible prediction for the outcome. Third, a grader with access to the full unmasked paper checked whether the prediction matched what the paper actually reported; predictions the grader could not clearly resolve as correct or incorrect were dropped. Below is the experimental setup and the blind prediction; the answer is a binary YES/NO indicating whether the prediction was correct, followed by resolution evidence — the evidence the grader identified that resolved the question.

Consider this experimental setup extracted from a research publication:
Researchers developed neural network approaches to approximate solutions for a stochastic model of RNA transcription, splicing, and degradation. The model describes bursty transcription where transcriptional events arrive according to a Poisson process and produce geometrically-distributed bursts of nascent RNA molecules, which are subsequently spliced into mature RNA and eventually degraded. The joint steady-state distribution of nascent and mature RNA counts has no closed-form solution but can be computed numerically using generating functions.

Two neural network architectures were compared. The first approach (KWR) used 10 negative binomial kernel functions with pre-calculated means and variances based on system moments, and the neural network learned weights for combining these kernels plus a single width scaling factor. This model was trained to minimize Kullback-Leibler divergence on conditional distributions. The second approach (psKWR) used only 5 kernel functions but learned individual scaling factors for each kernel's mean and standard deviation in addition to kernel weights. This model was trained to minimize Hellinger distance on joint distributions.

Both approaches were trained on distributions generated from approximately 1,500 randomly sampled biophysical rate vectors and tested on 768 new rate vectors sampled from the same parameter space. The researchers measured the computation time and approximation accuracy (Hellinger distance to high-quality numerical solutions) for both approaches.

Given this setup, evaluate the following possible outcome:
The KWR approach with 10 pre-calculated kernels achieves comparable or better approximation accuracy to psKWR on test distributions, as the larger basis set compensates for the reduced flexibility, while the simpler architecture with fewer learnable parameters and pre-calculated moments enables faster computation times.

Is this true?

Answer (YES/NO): NO